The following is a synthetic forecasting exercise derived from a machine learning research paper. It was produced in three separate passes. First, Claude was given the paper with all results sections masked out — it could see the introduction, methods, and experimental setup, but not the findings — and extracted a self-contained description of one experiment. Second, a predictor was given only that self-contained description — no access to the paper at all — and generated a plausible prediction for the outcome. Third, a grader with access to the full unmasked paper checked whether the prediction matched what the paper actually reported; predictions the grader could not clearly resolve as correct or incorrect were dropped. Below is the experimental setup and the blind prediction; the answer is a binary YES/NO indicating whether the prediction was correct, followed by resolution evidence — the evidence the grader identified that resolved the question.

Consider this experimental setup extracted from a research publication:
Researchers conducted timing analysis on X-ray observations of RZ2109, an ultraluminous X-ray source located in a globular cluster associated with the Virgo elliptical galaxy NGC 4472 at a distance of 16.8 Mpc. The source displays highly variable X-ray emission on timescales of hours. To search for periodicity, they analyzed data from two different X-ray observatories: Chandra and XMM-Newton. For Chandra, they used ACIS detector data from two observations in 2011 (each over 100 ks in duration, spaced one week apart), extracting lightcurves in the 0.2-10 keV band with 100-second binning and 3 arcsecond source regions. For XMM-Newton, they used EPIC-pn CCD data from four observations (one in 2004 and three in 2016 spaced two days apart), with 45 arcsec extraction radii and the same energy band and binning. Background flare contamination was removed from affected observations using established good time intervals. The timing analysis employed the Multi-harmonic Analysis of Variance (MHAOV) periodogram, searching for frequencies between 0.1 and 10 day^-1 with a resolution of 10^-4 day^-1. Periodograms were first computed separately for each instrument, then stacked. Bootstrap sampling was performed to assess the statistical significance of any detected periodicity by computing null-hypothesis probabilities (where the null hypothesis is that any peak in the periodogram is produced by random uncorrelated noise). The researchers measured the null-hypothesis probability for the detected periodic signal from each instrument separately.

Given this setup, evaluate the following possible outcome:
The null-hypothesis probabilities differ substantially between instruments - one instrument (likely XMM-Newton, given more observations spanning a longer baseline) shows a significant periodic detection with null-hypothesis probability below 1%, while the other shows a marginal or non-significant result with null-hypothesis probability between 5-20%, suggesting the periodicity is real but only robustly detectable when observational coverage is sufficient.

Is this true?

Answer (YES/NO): NO